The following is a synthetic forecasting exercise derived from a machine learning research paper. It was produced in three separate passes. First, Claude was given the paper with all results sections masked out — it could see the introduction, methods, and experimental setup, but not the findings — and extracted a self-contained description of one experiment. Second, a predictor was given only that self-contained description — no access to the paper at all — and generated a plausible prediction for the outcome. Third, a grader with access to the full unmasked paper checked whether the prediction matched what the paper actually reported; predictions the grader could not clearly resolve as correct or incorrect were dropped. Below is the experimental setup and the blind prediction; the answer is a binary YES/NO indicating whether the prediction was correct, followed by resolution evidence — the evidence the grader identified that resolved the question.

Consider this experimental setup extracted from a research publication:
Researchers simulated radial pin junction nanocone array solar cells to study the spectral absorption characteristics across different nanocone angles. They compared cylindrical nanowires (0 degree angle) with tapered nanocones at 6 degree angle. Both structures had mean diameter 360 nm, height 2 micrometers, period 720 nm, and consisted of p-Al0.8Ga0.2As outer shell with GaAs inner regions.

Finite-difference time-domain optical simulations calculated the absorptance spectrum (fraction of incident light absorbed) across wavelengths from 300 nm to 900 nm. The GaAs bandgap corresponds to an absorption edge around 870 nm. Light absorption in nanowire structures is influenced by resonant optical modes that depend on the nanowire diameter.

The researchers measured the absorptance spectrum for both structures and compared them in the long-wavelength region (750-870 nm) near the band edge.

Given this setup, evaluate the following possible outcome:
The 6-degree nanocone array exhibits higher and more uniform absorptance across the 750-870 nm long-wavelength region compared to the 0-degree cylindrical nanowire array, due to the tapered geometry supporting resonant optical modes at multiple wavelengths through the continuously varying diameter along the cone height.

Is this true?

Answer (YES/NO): NO